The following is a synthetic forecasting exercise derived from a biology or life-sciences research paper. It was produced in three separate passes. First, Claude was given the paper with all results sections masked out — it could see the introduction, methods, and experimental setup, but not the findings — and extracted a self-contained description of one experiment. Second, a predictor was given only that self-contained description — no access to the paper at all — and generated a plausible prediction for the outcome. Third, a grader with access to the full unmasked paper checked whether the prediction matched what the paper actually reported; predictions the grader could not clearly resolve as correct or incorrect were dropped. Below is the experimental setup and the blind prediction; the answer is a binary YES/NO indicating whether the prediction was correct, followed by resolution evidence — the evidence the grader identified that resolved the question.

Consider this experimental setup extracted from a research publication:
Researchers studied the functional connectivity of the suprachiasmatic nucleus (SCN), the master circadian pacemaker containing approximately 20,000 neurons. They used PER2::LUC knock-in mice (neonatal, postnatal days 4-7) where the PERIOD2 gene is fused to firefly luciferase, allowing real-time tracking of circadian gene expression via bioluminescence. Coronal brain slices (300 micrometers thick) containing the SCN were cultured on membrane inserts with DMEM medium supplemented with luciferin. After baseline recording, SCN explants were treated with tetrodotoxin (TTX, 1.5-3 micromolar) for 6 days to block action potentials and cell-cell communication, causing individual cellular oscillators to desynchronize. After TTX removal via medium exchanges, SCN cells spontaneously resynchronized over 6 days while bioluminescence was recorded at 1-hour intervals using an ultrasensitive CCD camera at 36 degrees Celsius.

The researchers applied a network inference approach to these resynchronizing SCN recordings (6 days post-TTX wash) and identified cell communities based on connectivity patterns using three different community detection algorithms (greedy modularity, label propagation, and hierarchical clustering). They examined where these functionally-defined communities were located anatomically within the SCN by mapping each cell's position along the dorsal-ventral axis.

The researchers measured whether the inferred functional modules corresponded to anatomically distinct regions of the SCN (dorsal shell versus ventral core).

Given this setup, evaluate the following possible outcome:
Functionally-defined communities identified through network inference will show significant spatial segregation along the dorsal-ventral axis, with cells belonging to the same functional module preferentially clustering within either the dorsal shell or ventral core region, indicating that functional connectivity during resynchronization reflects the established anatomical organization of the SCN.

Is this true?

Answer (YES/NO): YES